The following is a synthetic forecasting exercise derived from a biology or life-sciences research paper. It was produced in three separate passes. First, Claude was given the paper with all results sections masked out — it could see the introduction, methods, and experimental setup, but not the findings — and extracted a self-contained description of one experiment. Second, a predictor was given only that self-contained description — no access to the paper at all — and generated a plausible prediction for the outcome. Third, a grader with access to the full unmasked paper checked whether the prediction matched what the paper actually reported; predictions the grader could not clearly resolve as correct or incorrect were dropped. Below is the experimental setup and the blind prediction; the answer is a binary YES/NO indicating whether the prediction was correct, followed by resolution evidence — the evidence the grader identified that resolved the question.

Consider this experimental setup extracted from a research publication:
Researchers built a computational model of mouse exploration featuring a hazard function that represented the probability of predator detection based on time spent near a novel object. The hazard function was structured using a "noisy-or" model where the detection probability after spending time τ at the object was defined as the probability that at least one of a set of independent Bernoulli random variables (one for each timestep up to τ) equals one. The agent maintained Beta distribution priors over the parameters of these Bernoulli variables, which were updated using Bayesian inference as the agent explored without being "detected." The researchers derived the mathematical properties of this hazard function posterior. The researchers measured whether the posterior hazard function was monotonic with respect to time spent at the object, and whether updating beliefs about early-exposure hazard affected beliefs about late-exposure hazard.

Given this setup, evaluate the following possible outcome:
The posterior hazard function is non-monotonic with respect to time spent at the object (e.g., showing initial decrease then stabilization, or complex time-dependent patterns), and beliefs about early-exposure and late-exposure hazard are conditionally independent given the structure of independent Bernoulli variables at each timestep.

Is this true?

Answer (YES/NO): NO